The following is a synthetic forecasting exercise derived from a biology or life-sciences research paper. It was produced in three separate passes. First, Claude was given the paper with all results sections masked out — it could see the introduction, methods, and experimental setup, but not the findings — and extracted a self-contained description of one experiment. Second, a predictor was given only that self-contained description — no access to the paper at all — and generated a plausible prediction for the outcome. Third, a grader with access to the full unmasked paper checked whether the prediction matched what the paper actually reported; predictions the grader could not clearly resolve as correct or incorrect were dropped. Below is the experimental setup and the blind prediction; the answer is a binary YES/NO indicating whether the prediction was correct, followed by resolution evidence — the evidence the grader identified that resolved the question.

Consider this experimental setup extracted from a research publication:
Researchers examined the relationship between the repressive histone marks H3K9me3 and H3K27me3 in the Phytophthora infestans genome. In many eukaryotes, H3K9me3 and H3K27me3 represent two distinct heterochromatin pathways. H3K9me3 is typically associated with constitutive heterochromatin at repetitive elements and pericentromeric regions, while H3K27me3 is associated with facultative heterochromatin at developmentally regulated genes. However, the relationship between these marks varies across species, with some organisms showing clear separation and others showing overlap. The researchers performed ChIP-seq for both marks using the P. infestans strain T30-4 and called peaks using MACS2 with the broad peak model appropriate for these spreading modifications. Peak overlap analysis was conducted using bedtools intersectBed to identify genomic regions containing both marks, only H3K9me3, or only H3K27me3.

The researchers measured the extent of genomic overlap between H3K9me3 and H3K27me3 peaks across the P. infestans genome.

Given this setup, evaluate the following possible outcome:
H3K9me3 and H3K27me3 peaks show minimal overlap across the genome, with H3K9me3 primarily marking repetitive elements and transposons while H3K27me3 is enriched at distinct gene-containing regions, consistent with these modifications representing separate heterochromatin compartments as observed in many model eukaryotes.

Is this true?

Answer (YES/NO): NO